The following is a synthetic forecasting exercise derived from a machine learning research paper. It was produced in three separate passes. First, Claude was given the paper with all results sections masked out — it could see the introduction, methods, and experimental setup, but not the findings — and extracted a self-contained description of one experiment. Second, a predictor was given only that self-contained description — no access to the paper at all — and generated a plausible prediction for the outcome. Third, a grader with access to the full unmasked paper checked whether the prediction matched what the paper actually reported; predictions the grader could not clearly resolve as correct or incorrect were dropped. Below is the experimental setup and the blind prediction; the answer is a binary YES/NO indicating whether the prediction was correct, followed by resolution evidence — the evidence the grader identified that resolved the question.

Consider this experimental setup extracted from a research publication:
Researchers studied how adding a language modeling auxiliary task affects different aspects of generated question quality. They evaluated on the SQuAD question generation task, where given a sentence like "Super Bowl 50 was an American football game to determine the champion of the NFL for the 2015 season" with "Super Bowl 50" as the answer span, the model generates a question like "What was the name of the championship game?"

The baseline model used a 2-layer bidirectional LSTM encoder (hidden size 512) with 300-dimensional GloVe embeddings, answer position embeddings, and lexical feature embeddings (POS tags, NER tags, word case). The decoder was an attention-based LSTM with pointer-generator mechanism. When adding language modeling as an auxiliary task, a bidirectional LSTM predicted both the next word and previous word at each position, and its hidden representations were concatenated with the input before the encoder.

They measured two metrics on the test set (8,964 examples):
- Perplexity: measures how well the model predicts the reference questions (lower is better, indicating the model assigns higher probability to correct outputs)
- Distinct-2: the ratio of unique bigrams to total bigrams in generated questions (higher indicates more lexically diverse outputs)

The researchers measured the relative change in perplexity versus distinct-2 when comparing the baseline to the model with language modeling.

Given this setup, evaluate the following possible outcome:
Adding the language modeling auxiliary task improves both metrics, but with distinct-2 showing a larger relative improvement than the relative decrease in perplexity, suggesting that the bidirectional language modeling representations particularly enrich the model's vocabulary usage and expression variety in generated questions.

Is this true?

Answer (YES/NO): NO